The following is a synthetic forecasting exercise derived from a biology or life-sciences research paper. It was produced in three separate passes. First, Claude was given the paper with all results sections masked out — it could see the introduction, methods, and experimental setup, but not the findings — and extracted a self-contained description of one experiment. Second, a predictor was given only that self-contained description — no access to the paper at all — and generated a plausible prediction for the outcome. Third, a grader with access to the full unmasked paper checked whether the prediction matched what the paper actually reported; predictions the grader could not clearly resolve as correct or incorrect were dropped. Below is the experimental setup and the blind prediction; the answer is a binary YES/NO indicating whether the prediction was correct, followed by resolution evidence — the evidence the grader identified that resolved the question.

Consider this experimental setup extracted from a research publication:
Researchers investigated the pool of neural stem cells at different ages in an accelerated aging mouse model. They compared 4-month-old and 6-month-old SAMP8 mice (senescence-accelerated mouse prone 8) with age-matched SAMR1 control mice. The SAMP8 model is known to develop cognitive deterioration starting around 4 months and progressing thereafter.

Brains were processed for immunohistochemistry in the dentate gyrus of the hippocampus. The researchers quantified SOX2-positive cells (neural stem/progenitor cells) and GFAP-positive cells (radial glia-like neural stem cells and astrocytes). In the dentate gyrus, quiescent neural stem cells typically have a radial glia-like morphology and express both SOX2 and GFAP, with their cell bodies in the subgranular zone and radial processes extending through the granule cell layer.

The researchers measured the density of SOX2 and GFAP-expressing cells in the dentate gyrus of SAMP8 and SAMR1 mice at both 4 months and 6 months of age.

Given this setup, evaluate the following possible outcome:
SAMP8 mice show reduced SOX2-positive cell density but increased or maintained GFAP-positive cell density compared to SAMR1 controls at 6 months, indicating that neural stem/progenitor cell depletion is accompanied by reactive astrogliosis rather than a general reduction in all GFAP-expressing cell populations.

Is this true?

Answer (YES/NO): YES